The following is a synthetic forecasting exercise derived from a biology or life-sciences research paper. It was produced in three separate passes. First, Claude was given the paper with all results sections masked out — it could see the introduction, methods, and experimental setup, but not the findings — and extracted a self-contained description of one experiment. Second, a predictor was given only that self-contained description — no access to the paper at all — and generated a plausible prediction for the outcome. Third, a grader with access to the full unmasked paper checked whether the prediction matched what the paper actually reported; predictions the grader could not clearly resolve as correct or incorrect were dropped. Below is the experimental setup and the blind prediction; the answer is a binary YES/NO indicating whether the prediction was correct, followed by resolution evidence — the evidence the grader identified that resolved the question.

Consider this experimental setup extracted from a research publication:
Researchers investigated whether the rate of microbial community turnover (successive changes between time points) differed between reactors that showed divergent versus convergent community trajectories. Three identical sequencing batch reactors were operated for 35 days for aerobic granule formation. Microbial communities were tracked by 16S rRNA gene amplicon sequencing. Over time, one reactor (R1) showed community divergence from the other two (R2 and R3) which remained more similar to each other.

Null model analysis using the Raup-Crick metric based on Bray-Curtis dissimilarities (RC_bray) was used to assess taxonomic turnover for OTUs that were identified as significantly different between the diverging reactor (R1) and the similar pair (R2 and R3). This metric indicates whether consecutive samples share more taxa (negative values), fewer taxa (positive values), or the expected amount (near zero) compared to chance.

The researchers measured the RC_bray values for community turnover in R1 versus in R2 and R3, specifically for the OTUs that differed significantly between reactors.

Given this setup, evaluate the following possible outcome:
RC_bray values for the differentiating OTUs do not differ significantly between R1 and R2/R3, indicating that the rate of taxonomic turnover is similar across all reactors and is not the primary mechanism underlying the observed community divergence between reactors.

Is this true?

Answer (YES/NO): NO